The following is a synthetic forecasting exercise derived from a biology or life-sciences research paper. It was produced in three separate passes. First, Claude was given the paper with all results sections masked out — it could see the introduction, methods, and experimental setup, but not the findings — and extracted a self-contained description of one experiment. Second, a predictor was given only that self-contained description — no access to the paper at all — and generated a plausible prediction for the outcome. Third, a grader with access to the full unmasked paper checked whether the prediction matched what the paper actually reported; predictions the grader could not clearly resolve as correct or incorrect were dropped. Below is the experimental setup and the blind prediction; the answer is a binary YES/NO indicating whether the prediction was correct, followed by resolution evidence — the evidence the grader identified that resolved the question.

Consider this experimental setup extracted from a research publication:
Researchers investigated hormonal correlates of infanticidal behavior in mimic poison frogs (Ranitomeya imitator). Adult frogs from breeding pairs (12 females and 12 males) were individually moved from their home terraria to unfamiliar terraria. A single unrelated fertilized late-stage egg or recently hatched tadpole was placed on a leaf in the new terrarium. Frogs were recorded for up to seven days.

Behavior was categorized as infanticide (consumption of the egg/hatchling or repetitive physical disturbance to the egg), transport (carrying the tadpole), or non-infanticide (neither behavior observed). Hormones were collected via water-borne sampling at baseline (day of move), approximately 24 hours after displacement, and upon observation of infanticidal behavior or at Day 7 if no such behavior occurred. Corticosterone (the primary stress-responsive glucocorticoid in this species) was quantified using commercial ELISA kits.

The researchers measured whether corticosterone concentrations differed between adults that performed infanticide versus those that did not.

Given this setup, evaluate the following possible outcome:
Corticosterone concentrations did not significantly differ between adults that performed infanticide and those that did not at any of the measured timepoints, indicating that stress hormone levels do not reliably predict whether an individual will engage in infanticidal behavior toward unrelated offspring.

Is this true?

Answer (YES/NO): YES